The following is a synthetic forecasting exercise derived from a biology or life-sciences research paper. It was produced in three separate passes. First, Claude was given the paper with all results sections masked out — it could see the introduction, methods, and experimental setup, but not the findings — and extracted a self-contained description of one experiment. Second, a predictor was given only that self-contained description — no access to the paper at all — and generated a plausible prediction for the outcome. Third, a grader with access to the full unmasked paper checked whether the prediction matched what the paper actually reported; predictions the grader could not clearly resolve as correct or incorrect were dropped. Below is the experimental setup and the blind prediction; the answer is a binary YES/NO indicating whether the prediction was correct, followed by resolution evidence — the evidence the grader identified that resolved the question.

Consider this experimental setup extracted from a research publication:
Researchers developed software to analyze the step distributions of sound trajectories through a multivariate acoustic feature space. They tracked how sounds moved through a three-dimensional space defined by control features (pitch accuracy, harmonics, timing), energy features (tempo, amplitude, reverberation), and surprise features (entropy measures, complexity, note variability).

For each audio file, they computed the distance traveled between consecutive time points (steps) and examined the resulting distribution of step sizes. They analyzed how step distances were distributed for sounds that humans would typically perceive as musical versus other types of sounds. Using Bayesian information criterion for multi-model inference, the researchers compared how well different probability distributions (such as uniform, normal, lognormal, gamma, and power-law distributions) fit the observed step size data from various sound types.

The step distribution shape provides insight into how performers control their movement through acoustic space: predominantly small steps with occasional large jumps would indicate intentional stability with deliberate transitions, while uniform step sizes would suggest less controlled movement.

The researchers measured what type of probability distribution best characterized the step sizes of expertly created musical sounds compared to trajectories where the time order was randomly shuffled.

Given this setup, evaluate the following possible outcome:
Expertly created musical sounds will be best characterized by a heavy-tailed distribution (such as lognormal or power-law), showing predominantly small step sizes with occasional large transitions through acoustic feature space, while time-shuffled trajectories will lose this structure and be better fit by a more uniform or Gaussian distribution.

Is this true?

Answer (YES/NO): YES